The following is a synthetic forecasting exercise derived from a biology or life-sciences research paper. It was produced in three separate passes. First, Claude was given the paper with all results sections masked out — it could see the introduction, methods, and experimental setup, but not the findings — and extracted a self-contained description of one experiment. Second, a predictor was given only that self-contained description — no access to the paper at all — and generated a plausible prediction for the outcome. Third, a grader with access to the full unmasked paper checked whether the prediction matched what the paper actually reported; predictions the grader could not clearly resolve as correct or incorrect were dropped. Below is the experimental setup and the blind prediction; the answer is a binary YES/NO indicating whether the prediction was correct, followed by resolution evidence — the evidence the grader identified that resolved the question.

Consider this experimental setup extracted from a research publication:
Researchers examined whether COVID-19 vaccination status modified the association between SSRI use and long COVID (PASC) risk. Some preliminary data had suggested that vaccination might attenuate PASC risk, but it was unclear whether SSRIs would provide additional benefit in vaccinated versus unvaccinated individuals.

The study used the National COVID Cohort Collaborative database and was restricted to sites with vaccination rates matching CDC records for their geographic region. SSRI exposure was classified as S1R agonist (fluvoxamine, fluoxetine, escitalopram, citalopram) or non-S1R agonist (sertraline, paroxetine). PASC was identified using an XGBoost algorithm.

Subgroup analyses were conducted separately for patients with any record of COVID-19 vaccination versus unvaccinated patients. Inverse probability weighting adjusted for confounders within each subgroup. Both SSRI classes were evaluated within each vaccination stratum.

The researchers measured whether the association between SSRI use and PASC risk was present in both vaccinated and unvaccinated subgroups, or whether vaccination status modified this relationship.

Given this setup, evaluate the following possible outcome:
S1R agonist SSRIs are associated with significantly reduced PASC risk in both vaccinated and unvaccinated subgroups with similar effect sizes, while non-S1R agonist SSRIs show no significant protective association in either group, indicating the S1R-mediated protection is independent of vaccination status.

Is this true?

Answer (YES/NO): NO